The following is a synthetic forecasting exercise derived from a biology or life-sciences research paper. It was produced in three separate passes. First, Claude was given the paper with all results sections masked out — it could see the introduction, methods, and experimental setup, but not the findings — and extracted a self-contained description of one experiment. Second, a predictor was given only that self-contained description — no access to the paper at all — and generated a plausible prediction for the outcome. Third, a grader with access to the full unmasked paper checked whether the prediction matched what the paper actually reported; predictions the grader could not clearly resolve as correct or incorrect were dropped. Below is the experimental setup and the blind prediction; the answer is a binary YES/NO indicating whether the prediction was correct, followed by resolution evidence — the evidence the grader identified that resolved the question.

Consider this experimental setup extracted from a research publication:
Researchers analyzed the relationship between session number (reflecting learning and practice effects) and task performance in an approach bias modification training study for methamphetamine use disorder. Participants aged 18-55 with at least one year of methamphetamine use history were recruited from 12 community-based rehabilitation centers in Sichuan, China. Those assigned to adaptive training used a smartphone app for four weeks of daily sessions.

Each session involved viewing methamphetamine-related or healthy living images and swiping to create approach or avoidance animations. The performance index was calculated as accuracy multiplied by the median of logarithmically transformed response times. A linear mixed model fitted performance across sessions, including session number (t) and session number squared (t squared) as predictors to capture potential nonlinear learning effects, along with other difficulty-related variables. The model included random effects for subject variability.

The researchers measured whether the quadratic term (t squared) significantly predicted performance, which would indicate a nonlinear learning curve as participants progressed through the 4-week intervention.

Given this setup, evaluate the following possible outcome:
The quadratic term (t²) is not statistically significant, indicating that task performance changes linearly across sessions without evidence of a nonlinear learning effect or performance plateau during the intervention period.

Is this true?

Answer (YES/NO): YES